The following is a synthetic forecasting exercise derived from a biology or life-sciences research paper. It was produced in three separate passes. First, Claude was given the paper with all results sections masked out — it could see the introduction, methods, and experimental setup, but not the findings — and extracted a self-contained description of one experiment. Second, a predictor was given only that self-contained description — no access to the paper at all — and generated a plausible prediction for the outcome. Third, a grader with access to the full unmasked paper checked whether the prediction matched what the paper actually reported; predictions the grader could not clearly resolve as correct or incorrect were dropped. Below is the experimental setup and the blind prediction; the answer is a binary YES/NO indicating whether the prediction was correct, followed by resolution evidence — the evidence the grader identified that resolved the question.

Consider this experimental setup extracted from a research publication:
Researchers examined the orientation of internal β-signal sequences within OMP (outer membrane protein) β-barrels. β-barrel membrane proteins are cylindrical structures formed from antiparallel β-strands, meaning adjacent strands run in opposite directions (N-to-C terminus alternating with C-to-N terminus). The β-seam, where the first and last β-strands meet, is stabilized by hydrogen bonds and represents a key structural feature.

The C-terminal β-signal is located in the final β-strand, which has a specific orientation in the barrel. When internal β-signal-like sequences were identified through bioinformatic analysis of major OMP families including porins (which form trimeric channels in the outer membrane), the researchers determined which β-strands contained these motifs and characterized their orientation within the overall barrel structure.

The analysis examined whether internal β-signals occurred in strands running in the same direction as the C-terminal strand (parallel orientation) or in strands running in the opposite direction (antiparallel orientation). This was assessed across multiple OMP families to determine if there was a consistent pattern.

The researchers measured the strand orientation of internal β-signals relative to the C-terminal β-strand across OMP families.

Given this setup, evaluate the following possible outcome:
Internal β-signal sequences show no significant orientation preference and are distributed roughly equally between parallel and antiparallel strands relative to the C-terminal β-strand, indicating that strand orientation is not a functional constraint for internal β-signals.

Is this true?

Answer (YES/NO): NO